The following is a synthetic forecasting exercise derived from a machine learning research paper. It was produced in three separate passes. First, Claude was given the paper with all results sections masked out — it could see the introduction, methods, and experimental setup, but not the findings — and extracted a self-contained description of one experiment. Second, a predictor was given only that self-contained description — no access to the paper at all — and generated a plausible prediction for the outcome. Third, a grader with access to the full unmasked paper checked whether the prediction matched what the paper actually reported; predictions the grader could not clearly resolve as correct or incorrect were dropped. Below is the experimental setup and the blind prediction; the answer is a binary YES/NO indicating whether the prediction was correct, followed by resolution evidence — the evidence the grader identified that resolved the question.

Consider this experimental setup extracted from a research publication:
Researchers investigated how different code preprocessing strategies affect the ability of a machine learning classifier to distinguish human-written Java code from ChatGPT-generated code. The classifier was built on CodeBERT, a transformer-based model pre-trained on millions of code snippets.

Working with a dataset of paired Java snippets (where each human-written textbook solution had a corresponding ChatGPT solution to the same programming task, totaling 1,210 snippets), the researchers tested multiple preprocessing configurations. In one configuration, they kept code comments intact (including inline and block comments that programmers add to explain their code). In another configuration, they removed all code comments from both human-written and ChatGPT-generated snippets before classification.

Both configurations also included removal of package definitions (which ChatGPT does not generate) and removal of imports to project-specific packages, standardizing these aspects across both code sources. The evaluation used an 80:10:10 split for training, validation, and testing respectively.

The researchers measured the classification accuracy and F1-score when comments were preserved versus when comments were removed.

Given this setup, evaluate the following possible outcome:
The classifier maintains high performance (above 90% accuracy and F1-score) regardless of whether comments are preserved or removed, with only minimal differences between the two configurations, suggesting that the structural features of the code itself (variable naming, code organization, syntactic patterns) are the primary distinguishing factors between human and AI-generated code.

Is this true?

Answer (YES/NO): YES